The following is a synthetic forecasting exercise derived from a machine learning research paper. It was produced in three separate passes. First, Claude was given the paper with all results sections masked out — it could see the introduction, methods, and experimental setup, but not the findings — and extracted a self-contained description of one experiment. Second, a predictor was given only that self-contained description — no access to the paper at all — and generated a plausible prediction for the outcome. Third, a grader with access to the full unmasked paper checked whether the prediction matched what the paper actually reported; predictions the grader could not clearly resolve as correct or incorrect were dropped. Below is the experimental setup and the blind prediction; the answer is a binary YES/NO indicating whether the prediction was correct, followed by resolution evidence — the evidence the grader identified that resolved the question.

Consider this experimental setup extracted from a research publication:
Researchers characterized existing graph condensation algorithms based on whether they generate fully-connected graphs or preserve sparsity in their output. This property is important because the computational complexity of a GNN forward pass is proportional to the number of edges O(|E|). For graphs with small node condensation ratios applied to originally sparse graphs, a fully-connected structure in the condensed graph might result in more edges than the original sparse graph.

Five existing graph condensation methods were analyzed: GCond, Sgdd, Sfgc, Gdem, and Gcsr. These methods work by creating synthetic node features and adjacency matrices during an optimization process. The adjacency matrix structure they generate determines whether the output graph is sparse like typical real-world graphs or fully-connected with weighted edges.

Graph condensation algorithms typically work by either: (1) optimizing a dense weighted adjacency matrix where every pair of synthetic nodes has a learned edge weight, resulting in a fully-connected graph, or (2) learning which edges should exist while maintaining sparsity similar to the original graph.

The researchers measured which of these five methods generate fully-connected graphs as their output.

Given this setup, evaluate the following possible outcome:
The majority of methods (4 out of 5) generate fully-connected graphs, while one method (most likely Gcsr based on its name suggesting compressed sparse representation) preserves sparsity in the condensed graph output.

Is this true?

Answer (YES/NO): NO